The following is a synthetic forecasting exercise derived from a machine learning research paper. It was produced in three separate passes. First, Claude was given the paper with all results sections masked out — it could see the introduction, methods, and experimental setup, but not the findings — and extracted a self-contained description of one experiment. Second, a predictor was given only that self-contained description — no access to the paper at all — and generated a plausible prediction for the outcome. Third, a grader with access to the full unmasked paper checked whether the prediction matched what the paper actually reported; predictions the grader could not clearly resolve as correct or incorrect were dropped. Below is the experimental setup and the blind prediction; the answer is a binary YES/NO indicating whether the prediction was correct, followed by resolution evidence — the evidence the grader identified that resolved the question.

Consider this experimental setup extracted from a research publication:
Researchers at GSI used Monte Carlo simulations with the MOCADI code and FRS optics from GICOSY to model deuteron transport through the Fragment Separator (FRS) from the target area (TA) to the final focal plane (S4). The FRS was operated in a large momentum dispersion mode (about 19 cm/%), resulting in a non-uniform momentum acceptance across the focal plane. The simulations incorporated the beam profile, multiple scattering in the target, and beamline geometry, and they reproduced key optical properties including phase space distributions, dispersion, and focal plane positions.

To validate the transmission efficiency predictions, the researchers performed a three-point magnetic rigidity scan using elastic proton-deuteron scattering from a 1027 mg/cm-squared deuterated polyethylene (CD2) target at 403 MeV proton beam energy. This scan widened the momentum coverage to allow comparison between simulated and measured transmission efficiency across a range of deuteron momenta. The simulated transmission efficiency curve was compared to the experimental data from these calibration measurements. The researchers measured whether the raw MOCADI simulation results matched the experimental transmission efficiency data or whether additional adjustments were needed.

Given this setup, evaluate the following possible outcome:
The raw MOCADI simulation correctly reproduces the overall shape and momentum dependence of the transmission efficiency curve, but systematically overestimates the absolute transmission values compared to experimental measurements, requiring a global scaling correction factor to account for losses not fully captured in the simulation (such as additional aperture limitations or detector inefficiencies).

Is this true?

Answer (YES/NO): NO